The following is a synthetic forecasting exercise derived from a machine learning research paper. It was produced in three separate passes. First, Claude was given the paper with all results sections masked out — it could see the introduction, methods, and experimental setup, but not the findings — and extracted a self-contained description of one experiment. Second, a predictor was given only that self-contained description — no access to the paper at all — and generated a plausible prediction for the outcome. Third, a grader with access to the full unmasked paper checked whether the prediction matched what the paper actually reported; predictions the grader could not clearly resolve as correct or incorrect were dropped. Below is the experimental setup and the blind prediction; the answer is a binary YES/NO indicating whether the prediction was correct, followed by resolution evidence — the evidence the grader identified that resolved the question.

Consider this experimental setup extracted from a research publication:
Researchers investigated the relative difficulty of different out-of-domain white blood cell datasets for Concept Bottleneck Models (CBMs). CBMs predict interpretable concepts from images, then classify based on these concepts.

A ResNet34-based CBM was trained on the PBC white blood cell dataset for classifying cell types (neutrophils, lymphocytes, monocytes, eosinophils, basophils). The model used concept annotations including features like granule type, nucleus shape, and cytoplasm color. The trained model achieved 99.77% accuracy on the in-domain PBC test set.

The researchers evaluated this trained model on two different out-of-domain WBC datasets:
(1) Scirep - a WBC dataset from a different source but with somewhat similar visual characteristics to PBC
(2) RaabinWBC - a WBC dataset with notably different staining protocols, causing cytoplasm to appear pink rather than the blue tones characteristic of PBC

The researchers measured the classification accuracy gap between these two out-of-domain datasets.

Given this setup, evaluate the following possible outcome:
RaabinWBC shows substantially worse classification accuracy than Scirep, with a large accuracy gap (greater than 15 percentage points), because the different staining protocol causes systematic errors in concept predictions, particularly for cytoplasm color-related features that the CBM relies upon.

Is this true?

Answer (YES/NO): YES